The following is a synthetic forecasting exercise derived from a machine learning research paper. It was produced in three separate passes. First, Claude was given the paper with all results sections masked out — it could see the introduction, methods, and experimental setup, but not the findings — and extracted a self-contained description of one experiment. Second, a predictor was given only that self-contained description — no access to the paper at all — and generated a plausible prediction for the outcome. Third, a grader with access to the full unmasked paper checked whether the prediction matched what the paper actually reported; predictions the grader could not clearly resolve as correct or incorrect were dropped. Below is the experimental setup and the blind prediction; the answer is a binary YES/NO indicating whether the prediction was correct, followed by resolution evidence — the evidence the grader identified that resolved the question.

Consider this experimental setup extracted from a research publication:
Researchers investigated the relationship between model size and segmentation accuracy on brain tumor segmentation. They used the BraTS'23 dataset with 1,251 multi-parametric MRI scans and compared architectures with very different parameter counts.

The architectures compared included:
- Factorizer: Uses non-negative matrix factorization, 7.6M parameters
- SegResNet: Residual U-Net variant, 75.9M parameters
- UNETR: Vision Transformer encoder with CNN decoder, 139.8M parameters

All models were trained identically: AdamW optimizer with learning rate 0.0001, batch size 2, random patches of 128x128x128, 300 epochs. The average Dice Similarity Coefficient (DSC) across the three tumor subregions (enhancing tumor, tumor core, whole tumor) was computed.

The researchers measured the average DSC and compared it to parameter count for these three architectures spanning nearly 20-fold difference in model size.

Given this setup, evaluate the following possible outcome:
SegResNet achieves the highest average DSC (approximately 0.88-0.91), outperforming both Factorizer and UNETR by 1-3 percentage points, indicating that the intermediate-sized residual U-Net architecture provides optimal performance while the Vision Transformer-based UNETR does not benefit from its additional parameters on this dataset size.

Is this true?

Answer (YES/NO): NO